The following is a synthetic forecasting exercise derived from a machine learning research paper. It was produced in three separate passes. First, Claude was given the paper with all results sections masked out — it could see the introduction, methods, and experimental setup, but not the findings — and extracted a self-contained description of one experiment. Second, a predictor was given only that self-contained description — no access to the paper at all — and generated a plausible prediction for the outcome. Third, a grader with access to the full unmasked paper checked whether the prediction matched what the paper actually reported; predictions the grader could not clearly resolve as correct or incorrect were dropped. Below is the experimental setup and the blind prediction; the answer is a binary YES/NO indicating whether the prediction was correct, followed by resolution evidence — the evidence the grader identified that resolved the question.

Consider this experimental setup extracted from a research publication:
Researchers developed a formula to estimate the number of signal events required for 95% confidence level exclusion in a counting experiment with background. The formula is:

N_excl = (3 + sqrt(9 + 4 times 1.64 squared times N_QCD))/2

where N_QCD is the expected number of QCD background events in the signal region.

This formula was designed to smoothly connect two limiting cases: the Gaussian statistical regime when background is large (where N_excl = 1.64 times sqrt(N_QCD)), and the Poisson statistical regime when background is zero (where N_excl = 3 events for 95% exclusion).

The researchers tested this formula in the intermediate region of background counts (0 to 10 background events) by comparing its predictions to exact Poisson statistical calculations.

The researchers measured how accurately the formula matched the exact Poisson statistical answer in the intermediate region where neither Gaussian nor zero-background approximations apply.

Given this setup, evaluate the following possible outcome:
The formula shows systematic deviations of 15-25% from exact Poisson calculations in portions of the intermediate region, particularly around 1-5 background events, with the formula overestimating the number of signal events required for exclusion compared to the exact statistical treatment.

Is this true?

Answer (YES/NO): NO